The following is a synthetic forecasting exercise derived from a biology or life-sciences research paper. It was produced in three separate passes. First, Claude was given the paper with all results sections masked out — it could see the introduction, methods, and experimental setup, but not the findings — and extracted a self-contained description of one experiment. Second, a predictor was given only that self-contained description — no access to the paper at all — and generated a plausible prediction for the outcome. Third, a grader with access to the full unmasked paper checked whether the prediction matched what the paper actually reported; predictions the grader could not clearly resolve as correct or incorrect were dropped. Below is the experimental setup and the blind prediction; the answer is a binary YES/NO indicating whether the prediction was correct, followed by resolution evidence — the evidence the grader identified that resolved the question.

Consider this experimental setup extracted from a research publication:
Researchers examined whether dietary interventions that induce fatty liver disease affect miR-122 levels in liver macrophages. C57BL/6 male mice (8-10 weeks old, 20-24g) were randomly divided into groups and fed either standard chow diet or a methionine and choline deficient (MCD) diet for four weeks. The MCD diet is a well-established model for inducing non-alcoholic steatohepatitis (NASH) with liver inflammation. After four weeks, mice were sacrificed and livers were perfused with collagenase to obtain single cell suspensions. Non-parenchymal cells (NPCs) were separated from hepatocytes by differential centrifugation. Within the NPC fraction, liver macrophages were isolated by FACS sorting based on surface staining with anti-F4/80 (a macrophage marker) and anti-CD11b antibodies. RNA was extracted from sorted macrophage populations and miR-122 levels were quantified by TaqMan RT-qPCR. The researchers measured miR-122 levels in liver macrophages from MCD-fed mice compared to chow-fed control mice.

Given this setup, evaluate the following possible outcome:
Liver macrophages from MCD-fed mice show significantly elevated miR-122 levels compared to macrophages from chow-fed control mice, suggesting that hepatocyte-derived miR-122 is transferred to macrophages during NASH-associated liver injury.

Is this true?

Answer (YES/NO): YES